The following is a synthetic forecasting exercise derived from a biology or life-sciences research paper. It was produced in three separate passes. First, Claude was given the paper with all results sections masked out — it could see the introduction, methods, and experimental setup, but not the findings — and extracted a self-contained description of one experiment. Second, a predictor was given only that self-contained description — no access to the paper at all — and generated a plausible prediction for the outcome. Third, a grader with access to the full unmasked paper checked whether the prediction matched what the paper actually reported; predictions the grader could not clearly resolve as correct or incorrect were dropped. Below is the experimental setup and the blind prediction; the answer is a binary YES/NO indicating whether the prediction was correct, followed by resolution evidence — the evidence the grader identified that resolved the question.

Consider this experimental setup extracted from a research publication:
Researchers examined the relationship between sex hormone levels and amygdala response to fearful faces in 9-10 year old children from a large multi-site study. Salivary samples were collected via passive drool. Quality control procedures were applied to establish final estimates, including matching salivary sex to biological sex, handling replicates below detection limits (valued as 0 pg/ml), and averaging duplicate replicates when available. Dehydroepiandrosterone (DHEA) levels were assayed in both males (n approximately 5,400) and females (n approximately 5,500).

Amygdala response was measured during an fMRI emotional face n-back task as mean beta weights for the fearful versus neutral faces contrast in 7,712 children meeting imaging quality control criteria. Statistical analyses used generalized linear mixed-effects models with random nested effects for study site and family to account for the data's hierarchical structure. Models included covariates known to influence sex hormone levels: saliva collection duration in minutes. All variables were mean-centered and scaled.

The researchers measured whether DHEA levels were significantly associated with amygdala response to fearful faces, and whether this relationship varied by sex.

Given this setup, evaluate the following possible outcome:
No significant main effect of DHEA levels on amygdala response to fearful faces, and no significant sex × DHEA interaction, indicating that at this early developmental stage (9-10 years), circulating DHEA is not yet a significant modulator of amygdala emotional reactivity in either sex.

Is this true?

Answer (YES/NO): YES